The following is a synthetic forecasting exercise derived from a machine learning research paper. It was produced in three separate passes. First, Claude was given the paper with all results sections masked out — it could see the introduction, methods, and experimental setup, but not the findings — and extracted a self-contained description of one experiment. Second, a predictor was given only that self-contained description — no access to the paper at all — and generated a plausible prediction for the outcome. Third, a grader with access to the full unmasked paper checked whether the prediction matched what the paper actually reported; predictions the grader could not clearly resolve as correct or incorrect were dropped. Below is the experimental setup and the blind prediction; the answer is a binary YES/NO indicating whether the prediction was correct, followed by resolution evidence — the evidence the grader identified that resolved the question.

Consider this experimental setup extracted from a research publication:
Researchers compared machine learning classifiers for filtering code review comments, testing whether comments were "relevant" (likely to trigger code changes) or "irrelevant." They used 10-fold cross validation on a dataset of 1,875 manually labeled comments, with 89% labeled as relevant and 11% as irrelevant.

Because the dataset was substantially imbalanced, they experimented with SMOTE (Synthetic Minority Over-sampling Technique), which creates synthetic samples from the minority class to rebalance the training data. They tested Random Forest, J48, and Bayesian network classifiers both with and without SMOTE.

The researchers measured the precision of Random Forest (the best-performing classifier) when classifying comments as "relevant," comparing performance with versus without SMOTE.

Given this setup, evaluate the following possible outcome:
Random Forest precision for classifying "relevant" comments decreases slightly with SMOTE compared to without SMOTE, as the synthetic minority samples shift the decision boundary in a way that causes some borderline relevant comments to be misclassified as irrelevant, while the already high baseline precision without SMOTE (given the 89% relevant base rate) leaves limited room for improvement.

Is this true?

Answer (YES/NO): NO